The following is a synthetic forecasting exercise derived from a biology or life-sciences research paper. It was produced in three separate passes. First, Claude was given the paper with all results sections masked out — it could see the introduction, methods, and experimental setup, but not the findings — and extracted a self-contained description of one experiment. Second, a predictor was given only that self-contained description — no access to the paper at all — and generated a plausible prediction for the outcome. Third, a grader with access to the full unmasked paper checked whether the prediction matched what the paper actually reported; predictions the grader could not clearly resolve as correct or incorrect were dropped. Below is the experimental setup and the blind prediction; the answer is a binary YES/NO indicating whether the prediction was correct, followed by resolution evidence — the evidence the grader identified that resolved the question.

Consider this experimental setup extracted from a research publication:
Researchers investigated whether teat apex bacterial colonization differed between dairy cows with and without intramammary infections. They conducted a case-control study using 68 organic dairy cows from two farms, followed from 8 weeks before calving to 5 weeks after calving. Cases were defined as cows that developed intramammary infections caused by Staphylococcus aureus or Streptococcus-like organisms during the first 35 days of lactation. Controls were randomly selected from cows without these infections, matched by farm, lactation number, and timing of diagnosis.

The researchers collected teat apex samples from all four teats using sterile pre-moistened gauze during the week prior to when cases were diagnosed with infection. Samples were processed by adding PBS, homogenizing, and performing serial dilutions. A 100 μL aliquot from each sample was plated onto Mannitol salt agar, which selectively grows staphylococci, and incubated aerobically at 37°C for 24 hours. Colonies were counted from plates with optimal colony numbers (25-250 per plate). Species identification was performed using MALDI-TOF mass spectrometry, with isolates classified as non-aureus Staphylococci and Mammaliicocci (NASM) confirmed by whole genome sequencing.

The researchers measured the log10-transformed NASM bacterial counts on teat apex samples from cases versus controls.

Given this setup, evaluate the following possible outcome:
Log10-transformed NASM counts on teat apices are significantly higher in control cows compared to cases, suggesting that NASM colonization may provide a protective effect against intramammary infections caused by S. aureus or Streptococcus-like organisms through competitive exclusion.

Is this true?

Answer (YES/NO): NO